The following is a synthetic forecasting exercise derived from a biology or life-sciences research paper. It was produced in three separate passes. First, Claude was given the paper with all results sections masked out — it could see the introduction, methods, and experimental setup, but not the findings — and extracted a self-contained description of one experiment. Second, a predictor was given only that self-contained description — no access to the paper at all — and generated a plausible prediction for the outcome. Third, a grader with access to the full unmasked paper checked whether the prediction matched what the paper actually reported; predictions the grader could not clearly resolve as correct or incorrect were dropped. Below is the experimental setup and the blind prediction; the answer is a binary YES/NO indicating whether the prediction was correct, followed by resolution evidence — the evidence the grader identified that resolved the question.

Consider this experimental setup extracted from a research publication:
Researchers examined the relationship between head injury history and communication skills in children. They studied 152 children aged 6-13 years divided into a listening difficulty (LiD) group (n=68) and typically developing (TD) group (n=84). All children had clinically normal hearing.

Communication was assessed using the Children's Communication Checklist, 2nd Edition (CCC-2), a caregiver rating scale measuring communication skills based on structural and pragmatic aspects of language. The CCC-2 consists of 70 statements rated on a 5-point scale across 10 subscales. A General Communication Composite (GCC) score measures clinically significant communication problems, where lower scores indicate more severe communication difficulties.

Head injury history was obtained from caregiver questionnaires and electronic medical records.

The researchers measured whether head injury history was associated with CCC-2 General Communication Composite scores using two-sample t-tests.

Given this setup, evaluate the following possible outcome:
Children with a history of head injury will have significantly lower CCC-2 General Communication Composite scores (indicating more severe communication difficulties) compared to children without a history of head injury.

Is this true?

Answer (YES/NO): YES